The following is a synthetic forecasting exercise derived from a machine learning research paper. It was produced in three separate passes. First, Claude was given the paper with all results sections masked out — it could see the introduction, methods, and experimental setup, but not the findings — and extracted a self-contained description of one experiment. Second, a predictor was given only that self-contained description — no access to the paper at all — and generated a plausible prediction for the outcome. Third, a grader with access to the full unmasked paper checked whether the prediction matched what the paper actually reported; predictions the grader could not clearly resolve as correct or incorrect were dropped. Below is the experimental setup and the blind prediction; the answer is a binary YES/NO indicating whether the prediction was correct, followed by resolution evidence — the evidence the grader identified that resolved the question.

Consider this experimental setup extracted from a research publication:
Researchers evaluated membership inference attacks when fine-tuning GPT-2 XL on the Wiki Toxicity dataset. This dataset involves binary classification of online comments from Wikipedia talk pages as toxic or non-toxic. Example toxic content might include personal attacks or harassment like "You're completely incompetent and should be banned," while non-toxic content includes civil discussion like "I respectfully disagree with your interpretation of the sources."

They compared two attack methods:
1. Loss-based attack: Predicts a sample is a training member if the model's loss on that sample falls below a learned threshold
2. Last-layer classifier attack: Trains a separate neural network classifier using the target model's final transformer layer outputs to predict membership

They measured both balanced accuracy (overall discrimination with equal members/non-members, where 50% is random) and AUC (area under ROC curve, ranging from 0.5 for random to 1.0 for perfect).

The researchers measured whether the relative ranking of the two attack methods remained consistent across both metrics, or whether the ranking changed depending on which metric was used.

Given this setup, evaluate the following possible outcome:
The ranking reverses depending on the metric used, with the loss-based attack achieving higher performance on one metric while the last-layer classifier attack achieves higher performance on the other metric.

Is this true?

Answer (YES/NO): YES